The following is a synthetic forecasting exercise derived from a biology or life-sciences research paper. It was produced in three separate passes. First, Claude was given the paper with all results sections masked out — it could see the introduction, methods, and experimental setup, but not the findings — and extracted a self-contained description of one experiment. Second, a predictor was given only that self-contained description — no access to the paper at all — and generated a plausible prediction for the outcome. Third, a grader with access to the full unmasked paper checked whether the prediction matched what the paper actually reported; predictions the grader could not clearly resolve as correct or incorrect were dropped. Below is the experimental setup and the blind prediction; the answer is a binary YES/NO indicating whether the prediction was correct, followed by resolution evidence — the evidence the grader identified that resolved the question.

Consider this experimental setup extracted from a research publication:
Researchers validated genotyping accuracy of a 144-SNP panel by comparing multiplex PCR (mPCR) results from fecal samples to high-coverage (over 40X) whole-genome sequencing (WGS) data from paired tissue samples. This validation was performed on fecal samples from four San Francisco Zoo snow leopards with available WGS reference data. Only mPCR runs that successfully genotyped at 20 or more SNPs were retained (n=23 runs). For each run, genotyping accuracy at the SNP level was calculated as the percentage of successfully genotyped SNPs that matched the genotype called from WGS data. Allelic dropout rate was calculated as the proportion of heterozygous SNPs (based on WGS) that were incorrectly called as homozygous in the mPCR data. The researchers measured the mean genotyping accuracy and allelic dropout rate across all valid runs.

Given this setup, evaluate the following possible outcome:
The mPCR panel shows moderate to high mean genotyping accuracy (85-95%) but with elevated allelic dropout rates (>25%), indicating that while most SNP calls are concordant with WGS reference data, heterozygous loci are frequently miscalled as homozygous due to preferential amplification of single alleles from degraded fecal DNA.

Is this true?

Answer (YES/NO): NO